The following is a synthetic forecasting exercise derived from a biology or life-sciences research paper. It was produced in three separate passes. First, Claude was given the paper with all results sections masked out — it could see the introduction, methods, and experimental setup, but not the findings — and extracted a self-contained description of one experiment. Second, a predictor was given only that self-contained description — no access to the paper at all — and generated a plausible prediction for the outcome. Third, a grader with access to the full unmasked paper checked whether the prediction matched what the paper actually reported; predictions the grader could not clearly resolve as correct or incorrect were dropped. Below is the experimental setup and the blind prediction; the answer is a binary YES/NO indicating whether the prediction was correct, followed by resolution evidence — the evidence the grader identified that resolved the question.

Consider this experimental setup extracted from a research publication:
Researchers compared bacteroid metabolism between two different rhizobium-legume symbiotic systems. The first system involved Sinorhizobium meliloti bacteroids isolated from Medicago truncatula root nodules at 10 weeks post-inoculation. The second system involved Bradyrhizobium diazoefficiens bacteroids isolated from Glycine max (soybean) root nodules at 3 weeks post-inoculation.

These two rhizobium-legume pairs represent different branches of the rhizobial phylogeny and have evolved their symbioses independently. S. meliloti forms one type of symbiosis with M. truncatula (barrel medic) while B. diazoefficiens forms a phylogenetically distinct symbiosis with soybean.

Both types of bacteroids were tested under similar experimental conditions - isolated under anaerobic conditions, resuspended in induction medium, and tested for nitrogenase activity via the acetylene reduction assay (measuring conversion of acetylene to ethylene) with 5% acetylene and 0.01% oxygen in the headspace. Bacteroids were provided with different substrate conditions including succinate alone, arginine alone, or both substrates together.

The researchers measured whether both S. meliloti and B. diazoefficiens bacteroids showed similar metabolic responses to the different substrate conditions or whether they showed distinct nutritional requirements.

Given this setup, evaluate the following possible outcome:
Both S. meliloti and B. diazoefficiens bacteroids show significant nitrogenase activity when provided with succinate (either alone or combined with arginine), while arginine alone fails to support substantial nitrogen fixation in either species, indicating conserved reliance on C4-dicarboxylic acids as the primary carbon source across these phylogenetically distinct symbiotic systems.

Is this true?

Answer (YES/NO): NO